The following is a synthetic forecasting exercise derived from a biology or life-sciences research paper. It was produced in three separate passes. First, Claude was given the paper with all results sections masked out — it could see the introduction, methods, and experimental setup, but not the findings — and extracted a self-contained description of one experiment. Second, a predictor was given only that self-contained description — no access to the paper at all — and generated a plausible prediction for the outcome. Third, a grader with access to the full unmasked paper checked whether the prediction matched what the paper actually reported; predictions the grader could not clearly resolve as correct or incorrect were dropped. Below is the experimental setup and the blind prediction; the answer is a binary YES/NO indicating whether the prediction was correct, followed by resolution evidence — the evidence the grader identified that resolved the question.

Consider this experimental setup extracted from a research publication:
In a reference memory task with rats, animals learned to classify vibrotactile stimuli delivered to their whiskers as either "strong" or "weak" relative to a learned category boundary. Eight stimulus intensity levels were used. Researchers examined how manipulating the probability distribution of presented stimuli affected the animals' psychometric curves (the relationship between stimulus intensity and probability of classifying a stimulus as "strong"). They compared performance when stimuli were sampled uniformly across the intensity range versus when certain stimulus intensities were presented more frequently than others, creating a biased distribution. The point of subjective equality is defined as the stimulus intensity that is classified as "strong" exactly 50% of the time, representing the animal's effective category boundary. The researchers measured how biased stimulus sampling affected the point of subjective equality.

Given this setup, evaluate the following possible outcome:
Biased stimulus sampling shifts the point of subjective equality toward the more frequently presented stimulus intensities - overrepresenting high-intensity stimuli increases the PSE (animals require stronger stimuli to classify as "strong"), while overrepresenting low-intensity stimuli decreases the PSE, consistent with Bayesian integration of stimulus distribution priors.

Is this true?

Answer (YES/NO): YES